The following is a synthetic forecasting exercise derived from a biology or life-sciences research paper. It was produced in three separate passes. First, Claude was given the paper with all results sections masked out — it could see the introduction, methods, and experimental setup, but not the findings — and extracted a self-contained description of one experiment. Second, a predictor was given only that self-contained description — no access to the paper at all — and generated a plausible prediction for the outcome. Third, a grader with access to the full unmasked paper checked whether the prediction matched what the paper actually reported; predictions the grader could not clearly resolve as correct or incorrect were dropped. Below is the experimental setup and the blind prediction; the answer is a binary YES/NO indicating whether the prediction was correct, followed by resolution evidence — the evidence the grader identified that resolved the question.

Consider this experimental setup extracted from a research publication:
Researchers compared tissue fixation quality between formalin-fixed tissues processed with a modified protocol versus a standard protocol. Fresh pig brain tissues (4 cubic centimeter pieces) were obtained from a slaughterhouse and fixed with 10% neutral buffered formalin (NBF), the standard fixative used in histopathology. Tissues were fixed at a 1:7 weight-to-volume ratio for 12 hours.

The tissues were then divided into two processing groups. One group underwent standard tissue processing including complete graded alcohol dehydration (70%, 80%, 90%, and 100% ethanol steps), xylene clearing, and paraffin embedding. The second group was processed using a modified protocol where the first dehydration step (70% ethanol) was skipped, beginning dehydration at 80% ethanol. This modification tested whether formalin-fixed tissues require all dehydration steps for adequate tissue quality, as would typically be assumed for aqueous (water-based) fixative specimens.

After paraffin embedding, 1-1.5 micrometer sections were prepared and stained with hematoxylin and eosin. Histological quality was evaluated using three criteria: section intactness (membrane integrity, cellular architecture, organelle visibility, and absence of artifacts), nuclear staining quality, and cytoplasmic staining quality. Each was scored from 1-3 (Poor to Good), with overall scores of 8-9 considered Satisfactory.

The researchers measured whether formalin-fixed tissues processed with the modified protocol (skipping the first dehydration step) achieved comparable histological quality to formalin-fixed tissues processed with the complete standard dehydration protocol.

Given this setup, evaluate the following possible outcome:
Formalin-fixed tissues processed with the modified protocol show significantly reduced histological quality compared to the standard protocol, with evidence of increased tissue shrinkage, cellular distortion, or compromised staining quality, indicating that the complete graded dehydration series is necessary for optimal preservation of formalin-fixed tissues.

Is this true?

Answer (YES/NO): NO